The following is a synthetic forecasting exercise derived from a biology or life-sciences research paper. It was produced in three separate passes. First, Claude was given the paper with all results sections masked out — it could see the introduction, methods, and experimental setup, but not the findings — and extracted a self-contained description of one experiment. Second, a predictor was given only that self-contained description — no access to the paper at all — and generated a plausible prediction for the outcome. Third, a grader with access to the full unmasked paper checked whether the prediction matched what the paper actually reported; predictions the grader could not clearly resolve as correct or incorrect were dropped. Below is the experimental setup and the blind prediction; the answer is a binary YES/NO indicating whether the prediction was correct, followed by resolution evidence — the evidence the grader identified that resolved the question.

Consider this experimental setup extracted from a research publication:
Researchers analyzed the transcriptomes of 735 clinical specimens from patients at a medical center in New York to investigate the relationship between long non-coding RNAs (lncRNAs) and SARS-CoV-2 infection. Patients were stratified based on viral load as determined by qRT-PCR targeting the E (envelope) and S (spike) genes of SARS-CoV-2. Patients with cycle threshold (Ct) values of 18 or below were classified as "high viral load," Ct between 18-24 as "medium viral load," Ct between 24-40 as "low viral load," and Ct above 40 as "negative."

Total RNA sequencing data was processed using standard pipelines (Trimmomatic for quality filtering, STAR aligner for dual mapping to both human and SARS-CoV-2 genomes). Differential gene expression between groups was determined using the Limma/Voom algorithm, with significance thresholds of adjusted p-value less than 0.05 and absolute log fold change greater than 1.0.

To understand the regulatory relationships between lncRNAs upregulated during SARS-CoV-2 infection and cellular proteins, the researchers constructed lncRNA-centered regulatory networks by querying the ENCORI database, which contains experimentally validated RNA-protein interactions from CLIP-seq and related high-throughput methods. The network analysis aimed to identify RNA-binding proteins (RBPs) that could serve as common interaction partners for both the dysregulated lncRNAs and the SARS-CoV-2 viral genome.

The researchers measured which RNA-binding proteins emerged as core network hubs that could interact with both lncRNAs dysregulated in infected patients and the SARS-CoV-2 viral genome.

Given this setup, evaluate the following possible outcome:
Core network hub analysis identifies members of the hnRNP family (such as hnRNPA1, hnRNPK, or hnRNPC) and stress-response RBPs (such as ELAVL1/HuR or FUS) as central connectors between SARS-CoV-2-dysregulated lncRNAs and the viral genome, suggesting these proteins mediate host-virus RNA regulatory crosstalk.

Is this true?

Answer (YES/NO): NO